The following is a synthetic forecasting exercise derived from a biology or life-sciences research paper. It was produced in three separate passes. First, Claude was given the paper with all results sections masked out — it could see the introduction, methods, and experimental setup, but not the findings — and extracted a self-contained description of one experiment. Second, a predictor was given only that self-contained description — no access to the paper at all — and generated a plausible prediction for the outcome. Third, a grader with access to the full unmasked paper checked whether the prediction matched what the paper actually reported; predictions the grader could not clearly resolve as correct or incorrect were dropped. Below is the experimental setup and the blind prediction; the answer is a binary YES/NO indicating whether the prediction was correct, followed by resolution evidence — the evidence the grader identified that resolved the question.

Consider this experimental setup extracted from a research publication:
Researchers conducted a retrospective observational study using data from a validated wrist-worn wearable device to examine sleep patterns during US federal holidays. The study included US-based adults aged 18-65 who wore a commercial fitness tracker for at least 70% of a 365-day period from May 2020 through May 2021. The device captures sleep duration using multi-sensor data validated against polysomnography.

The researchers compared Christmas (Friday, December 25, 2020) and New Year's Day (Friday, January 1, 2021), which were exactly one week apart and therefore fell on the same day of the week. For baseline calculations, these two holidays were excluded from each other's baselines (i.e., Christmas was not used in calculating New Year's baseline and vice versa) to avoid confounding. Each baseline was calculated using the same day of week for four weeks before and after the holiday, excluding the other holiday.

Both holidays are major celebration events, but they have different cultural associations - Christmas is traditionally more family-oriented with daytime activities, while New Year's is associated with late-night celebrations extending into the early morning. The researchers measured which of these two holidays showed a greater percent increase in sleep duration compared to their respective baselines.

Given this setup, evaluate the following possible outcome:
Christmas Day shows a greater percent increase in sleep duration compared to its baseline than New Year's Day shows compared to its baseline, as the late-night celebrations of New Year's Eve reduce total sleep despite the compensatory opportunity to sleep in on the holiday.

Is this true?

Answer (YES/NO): YES